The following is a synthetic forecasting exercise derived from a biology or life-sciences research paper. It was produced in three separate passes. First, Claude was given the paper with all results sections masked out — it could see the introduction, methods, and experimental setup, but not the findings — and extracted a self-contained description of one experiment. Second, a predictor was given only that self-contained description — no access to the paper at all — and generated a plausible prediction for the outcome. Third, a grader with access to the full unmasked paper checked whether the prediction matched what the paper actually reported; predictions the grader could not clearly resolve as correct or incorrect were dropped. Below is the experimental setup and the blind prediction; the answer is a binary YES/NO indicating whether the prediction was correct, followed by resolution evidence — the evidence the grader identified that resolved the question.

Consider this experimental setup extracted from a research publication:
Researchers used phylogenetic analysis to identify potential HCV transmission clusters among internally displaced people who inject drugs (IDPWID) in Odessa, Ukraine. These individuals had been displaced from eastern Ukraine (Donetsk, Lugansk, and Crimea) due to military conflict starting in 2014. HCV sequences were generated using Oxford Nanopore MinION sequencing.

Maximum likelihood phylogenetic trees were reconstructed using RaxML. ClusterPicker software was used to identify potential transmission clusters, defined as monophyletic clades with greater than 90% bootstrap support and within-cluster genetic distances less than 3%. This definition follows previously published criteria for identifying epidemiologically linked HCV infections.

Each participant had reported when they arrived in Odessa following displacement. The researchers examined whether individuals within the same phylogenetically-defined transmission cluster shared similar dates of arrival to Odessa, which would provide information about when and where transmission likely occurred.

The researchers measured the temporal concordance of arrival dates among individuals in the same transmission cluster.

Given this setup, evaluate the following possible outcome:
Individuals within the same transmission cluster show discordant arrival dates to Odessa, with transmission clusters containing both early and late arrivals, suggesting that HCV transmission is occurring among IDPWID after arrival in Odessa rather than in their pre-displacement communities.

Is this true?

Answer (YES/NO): YES